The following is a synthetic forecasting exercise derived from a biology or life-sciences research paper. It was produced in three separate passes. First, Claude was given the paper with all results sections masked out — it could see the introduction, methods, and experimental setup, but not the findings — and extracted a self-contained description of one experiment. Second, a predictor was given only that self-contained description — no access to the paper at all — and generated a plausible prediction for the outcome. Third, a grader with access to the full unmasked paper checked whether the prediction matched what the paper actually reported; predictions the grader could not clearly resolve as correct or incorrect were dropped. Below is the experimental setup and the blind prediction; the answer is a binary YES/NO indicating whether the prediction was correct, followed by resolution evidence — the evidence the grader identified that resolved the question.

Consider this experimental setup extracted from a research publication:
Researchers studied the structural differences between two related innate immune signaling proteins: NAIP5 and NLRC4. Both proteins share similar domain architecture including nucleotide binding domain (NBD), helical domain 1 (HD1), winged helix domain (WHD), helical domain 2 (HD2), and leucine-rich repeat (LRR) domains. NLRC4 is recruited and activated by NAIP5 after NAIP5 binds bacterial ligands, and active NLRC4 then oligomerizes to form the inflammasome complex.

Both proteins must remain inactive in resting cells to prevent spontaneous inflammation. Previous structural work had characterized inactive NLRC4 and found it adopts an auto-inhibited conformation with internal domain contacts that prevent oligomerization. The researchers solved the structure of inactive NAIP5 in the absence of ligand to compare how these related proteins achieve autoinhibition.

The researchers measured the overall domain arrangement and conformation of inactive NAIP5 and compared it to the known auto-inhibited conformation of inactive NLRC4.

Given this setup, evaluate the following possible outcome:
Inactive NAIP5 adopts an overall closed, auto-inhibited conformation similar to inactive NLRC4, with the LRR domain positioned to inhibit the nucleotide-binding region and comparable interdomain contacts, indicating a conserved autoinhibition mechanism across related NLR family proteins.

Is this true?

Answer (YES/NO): NO